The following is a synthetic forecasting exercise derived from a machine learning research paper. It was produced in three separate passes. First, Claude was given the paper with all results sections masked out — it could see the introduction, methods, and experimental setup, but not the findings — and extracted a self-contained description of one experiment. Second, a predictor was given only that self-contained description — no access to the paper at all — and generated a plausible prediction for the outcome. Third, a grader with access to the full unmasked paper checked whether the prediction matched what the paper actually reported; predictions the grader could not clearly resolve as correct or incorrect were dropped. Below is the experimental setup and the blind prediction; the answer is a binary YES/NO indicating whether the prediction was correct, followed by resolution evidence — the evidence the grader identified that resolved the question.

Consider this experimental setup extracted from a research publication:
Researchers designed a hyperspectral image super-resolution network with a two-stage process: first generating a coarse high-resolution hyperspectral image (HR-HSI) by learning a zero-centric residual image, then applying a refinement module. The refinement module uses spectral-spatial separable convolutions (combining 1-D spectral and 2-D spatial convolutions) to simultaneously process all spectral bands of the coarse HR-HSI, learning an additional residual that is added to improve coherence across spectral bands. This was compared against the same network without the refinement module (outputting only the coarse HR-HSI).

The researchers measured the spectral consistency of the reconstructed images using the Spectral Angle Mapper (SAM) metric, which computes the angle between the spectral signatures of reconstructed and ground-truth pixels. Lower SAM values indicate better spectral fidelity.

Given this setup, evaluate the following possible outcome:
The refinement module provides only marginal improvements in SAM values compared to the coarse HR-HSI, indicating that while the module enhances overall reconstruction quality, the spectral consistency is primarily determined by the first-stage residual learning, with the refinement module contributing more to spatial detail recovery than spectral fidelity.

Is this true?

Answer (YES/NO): NO